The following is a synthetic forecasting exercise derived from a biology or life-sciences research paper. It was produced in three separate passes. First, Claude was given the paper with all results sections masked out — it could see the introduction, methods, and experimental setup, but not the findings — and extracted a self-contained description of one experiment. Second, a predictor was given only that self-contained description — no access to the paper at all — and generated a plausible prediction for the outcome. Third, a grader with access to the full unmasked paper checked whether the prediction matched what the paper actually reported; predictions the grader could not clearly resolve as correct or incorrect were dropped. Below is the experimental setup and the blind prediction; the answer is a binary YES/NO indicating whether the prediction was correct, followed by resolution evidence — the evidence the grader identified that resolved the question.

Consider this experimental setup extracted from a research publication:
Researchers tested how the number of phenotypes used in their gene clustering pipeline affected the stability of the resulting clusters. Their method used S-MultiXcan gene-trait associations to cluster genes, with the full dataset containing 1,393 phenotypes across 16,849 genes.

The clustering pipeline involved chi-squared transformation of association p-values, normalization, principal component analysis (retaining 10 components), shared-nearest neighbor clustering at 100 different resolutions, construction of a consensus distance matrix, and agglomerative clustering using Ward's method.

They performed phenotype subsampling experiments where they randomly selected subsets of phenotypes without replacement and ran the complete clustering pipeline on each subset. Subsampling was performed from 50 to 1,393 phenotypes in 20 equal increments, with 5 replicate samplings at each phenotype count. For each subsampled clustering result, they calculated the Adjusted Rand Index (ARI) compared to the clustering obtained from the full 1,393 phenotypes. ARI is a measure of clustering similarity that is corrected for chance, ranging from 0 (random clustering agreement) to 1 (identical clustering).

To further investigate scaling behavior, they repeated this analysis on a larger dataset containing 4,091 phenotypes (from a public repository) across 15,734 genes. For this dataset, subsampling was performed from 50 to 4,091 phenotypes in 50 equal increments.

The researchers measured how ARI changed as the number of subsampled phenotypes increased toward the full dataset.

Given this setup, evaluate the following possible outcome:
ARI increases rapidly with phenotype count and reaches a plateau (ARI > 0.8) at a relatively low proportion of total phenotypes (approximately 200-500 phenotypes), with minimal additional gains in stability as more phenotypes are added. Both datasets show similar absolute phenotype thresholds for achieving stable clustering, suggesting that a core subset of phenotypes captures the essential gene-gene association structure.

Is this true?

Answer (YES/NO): NO